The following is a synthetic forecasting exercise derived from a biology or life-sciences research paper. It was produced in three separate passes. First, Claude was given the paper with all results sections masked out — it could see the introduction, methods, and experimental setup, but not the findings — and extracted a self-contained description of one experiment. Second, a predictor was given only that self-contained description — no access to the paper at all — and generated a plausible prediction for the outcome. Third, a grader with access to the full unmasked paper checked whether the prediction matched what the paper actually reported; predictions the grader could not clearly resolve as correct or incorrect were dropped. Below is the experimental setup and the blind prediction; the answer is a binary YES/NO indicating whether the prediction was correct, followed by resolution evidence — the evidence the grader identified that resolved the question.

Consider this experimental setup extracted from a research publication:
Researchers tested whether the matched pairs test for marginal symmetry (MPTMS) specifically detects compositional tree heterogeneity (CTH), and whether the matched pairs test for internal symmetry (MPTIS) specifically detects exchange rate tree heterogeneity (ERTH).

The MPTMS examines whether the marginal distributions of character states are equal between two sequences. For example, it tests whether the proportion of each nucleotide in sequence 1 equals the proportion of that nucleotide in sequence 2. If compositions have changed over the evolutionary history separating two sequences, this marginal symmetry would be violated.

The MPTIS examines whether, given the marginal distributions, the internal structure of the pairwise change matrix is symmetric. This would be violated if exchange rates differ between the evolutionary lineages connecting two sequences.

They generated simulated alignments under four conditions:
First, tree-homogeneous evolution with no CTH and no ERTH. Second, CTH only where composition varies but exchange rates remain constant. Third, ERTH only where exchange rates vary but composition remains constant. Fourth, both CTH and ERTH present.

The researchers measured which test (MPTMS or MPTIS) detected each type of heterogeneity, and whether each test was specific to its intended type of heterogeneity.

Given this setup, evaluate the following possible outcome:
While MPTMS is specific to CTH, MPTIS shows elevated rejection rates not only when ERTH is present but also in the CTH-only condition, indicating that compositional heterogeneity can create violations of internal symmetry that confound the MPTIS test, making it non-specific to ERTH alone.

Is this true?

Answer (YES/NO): NO